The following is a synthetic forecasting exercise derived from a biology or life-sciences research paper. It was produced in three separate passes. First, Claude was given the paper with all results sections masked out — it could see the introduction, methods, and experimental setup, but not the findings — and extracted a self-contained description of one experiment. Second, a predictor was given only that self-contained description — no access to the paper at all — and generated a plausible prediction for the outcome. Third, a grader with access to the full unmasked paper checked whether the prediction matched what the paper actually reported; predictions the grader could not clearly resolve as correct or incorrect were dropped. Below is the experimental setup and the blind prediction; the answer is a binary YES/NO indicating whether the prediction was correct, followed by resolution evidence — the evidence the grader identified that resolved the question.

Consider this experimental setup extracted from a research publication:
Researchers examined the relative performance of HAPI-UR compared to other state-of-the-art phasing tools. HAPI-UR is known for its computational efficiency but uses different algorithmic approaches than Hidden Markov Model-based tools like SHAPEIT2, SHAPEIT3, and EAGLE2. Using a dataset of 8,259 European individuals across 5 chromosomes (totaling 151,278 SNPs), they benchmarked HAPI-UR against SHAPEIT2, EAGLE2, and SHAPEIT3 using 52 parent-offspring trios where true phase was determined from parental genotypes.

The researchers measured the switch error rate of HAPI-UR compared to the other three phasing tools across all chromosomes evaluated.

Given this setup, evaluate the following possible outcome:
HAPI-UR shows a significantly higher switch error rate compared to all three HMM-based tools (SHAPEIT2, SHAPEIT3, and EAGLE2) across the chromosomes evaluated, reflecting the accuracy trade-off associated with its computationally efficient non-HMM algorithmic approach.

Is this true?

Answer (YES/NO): YES